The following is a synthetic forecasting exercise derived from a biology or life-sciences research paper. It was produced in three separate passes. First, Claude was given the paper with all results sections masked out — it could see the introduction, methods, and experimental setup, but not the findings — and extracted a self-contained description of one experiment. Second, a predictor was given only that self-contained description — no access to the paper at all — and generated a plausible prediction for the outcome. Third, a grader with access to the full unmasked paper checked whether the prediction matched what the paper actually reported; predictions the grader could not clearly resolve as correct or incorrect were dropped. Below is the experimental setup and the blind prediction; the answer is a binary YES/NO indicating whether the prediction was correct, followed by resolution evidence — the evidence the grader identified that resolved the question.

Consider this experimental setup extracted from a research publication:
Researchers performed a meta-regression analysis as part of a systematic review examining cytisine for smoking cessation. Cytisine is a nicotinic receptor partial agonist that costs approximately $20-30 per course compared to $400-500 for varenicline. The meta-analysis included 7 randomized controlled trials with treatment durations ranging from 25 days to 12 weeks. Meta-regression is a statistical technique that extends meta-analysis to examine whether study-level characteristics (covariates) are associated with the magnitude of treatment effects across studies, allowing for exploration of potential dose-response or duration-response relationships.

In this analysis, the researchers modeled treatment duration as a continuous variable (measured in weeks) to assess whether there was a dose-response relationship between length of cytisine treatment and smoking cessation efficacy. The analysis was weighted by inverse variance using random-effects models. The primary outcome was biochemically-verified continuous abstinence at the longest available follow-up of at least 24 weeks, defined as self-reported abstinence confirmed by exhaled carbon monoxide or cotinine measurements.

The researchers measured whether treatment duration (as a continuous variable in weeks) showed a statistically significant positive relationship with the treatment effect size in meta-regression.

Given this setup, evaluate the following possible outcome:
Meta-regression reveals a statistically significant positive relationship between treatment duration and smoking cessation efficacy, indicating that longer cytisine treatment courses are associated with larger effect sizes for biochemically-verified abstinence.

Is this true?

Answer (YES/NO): NO